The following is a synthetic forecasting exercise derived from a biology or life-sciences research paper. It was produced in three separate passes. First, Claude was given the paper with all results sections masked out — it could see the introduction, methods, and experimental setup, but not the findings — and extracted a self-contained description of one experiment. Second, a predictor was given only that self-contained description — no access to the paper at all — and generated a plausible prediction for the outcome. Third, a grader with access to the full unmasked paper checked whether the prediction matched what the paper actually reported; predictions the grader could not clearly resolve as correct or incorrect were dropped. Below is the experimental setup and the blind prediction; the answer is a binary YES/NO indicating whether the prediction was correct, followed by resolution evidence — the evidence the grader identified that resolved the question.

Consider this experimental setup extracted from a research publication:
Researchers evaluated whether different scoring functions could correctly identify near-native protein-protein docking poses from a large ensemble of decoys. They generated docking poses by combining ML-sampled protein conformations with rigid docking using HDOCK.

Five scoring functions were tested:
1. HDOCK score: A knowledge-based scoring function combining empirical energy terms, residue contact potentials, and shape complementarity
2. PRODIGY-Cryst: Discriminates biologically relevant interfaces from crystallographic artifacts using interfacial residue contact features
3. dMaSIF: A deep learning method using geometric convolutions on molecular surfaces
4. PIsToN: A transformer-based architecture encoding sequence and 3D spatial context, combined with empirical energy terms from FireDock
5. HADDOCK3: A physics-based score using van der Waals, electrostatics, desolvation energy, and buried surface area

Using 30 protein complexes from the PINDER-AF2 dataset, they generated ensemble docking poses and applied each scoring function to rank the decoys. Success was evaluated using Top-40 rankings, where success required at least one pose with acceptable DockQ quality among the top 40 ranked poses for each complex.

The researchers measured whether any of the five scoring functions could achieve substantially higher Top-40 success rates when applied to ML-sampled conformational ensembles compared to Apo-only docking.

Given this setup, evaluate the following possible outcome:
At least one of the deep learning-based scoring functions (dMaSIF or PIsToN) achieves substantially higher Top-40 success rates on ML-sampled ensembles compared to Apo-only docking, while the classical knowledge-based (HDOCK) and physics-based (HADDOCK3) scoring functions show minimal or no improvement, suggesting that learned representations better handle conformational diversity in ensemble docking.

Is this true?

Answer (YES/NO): NO